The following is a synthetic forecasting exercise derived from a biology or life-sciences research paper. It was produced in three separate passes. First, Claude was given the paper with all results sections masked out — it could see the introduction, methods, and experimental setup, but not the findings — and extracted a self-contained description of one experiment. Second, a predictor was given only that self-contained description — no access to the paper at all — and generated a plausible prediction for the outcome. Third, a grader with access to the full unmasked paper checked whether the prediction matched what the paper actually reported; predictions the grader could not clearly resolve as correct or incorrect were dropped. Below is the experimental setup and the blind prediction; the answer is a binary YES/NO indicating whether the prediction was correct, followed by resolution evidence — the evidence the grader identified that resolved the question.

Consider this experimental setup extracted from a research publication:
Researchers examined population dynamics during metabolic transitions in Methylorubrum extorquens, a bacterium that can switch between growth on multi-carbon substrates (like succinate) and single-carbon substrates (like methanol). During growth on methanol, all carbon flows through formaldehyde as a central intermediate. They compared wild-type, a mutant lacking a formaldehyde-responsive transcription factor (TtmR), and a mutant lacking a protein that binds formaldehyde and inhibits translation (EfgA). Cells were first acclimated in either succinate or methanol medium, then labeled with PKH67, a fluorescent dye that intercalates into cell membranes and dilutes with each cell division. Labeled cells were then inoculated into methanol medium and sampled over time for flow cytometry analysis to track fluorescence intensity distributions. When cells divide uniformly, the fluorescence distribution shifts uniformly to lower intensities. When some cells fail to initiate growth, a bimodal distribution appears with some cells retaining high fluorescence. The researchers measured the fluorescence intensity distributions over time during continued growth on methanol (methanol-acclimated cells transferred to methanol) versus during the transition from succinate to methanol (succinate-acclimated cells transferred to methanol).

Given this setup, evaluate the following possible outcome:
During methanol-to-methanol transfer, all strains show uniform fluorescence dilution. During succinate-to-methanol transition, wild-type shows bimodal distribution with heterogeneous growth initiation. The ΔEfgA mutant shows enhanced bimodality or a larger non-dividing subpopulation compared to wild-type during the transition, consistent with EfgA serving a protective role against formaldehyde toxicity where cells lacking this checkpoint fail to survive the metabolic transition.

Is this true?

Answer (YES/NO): NO